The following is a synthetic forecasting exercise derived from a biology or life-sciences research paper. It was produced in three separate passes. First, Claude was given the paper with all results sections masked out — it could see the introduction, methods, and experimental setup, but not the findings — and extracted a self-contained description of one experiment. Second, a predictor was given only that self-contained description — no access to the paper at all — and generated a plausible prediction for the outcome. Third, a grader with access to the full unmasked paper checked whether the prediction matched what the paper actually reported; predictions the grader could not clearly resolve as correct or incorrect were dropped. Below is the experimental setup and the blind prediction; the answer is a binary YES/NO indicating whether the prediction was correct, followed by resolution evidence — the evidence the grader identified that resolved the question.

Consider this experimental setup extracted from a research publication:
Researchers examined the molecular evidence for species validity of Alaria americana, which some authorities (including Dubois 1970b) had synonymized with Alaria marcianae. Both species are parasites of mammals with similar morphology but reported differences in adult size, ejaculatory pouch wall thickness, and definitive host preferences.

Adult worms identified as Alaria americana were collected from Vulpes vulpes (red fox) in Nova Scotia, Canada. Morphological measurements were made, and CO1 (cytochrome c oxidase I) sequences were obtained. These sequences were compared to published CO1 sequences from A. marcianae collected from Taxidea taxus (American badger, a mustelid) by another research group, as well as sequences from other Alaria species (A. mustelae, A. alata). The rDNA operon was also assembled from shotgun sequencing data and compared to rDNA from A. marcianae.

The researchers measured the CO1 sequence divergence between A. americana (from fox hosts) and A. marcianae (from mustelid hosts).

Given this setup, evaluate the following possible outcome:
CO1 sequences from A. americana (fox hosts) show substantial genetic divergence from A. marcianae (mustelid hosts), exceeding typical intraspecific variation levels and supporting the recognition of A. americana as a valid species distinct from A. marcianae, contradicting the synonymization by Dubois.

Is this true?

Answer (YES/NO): YES